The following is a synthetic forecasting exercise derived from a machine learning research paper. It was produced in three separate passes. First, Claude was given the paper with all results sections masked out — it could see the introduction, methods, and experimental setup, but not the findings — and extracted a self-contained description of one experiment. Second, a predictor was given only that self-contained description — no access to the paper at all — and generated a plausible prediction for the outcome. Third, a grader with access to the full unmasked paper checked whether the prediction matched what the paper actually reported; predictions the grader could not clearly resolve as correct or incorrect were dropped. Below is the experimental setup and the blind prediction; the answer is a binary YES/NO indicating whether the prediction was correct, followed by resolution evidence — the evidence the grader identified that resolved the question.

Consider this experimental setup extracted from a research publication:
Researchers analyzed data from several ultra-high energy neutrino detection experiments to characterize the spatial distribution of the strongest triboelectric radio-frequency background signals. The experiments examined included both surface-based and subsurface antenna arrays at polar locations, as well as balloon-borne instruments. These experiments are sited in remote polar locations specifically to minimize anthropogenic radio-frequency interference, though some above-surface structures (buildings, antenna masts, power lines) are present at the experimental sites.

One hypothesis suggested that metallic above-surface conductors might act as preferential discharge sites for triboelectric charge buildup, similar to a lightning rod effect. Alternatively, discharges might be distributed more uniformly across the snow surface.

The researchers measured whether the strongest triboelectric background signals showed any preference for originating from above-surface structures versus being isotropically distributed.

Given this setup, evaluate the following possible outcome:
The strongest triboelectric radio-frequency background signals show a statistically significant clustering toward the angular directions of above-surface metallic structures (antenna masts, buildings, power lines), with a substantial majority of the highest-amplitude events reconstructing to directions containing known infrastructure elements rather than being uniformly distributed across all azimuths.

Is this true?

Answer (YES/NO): YES